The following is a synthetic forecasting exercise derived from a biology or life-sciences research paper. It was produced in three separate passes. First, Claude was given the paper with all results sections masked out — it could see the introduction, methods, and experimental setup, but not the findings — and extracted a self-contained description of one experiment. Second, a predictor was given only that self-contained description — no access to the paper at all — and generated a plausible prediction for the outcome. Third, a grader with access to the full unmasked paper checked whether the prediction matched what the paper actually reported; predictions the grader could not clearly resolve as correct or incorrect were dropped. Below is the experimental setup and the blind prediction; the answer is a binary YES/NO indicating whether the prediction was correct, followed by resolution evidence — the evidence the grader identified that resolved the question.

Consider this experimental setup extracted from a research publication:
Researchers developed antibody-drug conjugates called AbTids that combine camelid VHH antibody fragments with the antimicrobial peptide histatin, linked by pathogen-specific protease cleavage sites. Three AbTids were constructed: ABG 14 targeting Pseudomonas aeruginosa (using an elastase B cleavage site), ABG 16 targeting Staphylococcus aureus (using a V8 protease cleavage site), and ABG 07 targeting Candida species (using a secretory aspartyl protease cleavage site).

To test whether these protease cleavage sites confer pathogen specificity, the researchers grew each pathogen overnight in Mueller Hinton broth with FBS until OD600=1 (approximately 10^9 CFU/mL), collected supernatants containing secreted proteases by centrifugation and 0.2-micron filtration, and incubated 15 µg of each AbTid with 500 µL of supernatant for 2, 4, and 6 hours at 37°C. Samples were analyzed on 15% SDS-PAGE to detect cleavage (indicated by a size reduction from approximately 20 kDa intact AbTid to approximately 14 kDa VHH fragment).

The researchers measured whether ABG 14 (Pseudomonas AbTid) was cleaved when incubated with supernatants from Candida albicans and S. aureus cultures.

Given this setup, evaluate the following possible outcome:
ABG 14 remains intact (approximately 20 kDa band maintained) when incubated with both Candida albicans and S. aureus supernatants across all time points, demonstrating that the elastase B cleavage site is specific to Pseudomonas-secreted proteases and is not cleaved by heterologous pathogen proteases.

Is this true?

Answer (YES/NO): YES